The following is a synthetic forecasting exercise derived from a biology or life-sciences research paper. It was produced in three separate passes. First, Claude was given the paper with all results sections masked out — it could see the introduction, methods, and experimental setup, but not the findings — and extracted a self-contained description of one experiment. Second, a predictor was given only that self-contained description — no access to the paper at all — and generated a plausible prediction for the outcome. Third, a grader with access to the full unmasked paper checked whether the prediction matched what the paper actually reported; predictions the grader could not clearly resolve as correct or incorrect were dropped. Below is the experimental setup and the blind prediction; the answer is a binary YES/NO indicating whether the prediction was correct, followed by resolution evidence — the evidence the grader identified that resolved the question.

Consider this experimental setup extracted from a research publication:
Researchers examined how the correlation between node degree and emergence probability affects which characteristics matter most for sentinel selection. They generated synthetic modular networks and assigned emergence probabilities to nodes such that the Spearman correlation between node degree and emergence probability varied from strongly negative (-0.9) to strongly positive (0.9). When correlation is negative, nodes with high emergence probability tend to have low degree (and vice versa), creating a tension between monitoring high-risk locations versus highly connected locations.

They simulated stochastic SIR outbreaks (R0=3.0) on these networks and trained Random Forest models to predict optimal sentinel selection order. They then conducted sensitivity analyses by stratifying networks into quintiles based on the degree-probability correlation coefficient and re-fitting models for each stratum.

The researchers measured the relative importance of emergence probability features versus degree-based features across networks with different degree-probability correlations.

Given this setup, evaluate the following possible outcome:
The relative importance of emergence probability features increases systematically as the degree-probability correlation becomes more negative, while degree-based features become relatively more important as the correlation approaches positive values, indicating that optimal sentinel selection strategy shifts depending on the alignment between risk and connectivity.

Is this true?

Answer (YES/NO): NO